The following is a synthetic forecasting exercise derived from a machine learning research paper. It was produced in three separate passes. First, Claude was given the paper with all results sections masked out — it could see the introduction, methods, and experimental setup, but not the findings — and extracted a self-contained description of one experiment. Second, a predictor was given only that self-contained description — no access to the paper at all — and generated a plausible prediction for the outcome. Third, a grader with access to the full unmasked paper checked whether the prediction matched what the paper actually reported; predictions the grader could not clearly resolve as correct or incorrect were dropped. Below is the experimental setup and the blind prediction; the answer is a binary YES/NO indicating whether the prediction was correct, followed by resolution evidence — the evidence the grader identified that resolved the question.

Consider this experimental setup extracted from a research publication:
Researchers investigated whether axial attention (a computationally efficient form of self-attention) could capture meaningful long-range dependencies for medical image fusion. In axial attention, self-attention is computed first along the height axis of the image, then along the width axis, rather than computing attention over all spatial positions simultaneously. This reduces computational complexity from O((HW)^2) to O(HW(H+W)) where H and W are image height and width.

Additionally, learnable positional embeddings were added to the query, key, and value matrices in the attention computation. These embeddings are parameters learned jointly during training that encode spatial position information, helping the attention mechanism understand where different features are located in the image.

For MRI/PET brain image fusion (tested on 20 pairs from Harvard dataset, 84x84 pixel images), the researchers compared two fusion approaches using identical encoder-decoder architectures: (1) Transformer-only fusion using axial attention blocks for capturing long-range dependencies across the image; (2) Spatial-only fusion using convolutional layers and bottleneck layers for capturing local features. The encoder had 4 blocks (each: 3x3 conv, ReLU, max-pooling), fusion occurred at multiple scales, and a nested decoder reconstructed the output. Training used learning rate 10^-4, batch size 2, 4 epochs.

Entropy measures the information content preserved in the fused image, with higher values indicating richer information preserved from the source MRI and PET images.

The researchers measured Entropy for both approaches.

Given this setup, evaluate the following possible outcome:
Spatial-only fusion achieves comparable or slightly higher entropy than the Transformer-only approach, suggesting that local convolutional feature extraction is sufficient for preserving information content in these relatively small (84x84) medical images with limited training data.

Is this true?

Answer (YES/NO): NO